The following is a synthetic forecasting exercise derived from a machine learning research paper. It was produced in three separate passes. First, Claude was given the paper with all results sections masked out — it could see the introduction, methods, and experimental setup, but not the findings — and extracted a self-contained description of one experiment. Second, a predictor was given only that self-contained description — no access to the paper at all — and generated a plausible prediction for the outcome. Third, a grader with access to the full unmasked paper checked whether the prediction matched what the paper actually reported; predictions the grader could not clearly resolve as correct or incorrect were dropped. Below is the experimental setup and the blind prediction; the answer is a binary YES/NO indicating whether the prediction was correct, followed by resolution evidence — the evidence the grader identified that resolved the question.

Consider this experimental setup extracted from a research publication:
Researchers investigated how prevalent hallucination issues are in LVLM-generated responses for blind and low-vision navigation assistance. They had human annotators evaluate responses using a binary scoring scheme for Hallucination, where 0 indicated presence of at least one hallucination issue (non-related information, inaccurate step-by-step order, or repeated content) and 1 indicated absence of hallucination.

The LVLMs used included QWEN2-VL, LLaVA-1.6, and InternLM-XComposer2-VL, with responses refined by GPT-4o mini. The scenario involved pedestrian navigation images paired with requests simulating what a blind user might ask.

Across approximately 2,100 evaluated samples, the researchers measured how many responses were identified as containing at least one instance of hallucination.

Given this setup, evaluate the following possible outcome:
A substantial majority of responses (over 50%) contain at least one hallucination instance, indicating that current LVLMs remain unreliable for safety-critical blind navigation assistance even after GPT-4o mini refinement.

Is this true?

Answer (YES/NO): NO